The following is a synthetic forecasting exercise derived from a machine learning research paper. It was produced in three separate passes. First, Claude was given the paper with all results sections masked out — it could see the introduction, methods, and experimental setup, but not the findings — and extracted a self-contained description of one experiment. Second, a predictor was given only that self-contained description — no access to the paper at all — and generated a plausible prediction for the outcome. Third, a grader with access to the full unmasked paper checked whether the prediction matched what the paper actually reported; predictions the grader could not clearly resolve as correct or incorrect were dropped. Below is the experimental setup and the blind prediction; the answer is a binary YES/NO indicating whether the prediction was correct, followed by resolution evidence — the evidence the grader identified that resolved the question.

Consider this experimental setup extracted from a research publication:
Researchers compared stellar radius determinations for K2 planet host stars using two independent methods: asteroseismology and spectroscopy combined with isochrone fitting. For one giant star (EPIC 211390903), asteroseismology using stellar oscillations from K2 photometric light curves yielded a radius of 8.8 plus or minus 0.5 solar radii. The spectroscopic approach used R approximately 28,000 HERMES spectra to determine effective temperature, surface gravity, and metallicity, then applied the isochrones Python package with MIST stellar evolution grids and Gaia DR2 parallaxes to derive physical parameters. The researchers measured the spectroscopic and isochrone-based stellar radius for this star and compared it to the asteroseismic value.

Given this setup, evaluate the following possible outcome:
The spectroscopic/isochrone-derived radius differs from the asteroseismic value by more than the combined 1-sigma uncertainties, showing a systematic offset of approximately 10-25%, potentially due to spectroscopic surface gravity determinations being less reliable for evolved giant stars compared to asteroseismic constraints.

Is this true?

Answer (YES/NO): NO